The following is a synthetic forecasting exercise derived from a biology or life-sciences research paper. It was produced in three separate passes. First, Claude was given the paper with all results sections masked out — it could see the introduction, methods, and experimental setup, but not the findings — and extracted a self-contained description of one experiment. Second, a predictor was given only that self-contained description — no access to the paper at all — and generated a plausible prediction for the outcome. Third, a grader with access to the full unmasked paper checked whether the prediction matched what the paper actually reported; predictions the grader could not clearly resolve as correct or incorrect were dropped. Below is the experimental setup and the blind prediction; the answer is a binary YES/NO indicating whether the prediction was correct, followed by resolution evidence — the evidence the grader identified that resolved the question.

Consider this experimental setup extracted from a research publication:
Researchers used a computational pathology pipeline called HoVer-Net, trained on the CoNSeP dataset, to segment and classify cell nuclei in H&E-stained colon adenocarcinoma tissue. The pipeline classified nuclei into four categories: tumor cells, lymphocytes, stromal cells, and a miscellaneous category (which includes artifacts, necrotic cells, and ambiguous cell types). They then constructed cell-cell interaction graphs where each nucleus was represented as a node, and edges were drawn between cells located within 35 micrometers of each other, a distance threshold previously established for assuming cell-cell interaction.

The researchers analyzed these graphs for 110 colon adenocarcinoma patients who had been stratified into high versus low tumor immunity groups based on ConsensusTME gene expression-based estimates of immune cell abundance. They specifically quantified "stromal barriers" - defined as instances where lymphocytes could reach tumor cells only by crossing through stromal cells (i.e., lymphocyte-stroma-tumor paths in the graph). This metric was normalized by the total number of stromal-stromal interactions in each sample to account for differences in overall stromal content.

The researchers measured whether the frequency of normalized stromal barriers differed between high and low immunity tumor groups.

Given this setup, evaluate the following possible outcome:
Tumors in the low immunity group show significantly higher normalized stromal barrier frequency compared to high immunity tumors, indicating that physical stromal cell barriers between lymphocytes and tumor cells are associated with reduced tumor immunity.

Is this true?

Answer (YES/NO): YES